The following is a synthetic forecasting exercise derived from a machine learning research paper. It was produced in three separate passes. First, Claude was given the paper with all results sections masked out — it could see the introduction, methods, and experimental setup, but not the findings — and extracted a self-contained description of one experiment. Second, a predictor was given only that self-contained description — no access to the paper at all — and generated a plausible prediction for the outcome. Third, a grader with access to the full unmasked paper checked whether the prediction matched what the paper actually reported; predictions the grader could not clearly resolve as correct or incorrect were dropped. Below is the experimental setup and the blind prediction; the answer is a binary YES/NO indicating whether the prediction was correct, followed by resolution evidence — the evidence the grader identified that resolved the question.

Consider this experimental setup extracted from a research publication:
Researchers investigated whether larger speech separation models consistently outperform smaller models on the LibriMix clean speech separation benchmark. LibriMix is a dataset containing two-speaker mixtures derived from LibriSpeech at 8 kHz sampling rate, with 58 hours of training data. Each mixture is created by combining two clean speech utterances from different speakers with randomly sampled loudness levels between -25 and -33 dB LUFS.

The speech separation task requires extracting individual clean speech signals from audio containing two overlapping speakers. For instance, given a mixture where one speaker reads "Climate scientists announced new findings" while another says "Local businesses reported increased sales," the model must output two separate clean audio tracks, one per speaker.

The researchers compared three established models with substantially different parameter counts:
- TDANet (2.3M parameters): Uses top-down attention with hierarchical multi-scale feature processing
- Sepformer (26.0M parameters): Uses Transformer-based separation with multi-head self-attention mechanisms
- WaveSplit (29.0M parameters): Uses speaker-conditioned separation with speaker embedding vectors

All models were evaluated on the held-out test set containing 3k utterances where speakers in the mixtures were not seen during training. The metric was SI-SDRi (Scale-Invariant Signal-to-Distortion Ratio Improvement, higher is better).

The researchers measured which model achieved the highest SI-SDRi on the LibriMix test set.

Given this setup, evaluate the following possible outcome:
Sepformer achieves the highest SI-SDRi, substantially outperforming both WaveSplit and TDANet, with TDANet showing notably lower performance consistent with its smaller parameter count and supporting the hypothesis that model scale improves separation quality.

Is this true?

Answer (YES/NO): NO